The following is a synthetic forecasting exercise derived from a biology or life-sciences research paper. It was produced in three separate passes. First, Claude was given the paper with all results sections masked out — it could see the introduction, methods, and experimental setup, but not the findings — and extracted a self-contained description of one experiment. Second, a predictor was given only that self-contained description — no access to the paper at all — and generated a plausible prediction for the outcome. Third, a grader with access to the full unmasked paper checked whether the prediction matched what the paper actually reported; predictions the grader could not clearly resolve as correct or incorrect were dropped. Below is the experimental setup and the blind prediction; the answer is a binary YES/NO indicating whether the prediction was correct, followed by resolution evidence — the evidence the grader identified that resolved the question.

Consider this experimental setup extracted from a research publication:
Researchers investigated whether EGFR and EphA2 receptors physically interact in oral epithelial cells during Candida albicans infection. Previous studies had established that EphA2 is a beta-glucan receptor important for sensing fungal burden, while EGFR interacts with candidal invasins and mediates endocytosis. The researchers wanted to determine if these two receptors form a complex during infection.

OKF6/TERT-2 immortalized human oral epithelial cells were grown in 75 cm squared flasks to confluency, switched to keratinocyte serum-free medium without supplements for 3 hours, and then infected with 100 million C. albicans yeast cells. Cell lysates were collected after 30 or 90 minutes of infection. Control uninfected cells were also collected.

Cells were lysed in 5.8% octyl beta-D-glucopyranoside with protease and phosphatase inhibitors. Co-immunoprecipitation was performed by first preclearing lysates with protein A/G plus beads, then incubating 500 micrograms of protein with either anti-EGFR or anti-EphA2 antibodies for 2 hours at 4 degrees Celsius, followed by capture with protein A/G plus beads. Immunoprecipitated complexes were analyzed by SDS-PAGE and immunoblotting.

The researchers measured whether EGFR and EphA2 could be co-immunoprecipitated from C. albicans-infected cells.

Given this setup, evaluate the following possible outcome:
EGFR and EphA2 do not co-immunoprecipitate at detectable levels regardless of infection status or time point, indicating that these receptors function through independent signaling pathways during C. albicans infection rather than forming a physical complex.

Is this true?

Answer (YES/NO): NO